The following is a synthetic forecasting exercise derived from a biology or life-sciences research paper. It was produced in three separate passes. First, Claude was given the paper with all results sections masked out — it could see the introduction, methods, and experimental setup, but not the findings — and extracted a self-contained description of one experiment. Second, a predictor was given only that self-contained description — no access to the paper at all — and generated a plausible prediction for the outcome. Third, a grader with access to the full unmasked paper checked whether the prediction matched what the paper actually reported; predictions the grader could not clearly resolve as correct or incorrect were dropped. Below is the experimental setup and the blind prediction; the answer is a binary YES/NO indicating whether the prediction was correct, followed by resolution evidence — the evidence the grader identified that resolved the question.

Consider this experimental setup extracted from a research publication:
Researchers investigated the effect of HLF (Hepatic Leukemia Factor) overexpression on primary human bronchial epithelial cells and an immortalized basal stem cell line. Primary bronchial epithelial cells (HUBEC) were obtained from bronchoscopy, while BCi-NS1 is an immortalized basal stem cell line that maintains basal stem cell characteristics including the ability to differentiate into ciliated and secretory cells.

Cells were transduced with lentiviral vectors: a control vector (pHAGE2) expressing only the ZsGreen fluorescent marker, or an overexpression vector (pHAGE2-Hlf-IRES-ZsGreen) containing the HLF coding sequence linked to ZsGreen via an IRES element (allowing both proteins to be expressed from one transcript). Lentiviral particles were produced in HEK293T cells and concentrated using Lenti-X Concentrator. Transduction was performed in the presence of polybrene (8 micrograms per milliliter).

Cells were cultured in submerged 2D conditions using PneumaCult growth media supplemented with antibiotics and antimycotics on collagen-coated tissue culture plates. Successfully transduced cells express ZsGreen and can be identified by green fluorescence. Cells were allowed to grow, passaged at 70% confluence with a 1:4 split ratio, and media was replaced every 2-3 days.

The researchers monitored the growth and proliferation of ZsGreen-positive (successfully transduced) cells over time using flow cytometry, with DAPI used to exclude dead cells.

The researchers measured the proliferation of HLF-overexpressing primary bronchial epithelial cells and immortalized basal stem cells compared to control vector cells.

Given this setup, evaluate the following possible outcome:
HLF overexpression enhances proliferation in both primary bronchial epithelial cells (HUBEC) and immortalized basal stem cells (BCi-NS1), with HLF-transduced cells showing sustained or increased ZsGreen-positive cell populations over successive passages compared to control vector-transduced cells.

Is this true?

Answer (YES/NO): NO